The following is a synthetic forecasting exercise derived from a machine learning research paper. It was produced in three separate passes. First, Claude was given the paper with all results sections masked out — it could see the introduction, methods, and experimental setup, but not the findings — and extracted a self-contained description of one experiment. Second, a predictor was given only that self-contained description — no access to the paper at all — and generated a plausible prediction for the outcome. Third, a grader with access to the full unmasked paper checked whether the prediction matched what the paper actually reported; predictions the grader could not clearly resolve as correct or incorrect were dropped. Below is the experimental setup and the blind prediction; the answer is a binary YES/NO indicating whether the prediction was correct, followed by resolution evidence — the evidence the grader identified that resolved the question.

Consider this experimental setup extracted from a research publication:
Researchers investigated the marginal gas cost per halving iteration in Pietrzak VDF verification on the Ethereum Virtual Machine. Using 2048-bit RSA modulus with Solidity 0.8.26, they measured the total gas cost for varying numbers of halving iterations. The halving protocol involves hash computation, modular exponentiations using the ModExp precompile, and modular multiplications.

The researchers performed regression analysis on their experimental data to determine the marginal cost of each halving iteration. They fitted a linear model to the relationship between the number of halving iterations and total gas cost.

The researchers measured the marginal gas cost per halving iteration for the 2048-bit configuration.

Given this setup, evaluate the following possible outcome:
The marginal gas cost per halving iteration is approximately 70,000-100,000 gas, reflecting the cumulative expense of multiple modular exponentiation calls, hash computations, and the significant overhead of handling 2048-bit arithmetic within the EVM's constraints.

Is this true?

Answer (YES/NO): NO